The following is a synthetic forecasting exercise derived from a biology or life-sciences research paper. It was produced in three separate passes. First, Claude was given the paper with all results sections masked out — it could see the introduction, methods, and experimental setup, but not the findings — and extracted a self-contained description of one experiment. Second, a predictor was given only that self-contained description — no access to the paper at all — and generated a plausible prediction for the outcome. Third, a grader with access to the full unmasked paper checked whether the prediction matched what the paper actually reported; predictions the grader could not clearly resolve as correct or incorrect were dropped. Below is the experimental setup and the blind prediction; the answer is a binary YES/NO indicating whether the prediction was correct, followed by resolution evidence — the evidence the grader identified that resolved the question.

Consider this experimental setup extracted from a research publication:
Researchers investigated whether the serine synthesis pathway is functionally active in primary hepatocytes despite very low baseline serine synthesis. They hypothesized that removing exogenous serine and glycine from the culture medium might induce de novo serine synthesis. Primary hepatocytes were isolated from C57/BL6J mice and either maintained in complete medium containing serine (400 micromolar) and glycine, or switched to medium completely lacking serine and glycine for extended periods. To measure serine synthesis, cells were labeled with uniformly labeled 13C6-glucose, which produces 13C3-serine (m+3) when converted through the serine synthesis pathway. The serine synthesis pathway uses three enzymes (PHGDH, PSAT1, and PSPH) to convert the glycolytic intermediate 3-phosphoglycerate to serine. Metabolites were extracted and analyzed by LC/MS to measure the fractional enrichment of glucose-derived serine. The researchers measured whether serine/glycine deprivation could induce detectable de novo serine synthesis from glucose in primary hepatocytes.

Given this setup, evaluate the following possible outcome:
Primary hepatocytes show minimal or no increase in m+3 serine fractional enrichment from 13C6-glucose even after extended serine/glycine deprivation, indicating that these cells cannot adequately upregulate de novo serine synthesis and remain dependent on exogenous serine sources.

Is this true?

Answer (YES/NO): YES